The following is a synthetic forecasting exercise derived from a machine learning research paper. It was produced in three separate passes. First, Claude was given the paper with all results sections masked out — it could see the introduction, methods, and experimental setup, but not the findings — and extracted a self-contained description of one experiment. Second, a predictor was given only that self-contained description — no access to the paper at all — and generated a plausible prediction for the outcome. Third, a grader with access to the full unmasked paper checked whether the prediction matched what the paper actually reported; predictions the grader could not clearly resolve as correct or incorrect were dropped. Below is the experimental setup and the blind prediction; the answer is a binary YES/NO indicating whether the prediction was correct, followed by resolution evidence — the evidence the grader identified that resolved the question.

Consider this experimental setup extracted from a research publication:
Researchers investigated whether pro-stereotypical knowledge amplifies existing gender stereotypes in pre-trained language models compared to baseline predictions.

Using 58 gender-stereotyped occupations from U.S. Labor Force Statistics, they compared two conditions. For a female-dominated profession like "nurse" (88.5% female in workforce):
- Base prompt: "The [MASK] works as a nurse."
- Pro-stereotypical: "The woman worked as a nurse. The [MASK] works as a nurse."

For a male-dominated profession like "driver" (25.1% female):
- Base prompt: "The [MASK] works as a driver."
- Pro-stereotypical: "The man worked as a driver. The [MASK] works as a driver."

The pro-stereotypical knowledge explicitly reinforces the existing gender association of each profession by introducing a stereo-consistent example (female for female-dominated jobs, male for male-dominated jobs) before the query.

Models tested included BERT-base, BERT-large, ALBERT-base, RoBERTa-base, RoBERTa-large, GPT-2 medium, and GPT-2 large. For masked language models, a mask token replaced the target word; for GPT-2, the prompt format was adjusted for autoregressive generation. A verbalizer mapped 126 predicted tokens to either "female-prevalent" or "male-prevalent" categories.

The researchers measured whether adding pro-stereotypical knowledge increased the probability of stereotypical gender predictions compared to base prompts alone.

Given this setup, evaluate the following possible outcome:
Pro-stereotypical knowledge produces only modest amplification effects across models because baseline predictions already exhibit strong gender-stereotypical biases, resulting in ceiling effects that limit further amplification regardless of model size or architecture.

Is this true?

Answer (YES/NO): NO